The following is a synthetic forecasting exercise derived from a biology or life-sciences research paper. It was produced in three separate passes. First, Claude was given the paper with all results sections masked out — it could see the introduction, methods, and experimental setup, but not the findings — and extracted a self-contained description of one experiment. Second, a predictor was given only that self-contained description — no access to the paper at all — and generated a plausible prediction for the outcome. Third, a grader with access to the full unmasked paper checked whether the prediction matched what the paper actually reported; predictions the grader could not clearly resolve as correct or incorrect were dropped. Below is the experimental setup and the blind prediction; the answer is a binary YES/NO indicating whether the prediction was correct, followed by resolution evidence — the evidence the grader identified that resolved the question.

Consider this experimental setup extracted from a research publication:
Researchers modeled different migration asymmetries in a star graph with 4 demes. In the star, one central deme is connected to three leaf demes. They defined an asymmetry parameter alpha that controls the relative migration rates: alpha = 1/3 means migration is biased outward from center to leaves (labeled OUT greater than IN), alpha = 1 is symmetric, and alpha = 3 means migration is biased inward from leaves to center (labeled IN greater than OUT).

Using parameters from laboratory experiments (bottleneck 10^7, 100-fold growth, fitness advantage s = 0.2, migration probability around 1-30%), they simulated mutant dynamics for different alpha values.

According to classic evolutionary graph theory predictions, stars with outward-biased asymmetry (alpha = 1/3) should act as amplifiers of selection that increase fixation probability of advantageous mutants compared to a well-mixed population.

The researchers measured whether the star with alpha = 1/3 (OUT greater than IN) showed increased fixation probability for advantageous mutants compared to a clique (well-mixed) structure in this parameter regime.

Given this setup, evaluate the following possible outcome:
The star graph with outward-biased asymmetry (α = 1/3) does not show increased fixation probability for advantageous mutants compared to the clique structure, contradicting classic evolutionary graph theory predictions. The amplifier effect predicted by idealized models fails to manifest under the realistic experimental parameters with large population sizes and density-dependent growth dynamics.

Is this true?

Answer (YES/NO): YES